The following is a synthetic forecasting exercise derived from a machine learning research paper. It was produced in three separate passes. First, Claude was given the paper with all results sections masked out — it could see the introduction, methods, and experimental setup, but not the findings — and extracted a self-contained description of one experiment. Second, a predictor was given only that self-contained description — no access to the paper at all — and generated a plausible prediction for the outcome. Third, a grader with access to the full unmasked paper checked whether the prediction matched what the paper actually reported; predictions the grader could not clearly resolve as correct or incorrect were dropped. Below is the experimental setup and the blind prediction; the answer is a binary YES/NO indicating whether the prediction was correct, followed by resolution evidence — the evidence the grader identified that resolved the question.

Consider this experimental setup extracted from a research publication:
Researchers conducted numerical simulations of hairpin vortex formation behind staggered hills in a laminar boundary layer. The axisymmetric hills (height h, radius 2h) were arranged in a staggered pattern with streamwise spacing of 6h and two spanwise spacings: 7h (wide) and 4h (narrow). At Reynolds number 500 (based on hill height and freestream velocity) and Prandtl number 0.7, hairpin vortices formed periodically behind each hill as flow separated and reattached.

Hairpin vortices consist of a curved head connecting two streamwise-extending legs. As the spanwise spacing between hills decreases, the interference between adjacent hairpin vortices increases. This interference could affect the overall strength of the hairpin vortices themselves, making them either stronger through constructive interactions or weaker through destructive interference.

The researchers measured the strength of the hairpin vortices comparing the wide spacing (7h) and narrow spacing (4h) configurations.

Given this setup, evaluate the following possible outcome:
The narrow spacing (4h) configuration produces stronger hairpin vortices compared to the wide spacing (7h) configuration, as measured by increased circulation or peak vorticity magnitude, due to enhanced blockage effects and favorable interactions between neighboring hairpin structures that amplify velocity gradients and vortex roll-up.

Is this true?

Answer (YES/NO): YES